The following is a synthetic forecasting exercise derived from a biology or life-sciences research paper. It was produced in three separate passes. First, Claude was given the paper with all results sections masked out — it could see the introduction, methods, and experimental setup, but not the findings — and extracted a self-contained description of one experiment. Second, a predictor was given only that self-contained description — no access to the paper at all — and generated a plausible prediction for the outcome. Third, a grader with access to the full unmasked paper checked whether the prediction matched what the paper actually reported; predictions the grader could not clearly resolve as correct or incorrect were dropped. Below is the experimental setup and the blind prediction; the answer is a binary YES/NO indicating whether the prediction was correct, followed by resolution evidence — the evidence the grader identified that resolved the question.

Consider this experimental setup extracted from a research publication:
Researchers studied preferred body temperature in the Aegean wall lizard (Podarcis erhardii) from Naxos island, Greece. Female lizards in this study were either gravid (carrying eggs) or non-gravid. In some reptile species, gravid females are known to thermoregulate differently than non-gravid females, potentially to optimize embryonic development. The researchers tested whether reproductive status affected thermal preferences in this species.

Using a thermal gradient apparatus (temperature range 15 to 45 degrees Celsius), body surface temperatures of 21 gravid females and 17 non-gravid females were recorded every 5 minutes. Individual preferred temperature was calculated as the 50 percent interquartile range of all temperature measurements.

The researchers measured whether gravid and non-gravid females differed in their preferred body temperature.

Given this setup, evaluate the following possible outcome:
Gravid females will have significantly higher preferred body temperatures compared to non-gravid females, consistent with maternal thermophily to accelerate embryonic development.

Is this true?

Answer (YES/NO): NO